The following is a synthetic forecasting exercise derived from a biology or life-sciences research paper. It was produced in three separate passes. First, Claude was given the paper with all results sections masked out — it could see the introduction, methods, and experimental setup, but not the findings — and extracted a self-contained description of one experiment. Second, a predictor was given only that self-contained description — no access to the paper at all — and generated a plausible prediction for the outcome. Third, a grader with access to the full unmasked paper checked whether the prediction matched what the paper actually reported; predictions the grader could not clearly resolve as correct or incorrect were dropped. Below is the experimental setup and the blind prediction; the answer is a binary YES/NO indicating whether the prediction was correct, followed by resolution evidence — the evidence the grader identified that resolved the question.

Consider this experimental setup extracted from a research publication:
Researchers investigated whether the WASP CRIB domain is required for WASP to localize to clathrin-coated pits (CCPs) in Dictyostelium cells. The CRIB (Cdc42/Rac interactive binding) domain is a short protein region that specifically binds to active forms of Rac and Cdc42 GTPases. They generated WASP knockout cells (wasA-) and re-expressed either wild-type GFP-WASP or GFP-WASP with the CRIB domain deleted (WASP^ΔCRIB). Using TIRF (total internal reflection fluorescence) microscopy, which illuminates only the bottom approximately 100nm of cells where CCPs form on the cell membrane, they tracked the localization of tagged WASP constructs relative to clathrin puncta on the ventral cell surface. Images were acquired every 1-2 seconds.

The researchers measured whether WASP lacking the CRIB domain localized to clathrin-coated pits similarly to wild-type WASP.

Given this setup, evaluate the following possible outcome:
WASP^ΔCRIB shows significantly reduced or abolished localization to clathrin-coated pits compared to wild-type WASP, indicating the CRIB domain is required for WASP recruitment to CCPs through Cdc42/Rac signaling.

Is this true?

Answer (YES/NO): NO